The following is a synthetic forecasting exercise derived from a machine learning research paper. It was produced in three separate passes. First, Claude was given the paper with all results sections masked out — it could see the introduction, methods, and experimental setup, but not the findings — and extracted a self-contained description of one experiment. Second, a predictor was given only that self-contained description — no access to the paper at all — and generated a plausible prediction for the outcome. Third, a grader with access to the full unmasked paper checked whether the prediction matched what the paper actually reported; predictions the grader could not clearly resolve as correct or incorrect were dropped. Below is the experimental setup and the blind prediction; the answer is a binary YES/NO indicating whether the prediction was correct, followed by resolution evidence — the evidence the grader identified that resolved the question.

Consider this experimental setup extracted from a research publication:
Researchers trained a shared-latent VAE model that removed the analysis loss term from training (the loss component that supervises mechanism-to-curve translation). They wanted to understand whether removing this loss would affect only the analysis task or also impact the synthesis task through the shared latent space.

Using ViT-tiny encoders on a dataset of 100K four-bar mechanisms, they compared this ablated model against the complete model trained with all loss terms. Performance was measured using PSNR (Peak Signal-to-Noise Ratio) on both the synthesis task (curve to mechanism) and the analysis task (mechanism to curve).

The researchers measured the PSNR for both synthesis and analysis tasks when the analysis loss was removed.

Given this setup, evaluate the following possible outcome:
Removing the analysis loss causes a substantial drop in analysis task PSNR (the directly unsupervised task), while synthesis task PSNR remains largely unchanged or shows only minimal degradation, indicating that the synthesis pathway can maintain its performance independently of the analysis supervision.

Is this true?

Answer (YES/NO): YES